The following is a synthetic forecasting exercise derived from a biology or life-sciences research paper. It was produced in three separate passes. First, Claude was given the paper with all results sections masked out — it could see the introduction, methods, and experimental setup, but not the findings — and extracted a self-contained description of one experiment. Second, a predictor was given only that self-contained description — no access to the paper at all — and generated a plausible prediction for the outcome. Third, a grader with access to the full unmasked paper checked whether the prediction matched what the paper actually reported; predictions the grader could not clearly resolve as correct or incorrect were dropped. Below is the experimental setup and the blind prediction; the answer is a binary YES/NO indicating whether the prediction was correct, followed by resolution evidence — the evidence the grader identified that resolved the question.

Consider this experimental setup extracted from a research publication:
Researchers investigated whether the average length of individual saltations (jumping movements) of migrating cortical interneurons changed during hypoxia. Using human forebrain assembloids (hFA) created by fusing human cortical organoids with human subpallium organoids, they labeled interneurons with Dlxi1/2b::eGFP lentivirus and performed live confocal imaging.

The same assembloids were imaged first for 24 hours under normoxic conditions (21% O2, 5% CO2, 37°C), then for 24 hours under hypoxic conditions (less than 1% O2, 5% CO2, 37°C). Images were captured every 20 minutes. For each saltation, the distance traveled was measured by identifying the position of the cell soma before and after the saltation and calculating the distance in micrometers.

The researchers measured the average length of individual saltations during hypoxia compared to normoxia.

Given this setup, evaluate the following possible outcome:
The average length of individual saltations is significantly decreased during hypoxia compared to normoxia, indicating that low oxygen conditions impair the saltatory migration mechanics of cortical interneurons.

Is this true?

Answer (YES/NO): NO